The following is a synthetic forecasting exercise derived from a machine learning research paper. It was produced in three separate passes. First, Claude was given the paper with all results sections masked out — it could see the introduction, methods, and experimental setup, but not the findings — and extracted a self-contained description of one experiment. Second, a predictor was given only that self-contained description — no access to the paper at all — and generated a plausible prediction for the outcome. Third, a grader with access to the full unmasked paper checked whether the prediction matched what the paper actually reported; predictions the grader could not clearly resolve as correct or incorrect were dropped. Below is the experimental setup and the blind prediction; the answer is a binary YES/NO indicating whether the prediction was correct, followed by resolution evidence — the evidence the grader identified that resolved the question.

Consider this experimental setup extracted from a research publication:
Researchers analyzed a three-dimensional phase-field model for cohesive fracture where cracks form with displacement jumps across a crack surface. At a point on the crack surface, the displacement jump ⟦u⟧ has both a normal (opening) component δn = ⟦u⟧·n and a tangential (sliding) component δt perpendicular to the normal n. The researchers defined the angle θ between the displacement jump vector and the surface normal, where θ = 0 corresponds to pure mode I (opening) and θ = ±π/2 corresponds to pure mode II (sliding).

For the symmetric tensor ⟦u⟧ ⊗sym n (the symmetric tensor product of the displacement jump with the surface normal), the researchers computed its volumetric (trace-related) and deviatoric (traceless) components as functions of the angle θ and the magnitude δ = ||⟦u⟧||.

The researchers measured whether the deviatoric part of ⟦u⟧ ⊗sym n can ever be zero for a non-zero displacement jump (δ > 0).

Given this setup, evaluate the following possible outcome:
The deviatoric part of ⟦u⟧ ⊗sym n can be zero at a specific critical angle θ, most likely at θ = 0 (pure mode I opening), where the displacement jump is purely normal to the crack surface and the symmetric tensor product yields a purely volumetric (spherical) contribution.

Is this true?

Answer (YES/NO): NO